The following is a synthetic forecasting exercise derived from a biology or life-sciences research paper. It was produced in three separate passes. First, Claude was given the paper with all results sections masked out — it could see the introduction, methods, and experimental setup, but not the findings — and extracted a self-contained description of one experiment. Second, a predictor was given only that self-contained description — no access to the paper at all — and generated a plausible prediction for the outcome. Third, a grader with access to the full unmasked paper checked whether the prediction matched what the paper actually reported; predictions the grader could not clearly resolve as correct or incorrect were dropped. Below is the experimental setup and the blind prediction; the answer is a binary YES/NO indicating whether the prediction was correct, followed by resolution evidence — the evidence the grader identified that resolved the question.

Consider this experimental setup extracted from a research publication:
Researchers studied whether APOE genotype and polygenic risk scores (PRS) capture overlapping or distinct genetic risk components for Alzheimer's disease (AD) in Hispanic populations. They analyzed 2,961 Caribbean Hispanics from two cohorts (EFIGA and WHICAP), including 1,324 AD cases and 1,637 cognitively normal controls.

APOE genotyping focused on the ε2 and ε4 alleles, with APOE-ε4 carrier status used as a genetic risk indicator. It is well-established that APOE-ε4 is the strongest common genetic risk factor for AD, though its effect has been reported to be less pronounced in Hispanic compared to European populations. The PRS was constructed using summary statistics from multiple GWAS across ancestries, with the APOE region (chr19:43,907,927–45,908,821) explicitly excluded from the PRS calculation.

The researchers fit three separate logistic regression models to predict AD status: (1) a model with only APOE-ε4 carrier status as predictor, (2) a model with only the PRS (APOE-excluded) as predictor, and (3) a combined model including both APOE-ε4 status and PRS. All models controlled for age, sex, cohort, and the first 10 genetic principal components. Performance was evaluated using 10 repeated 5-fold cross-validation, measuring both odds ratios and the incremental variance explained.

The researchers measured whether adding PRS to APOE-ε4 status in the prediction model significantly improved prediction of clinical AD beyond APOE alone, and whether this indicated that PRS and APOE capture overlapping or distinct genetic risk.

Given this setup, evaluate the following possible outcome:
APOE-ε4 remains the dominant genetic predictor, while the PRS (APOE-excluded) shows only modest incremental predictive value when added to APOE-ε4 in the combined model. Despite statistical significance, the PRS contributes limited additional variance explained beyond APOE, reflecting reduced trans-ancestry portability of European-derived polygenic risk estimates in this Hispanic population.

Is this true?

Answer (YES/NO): NO